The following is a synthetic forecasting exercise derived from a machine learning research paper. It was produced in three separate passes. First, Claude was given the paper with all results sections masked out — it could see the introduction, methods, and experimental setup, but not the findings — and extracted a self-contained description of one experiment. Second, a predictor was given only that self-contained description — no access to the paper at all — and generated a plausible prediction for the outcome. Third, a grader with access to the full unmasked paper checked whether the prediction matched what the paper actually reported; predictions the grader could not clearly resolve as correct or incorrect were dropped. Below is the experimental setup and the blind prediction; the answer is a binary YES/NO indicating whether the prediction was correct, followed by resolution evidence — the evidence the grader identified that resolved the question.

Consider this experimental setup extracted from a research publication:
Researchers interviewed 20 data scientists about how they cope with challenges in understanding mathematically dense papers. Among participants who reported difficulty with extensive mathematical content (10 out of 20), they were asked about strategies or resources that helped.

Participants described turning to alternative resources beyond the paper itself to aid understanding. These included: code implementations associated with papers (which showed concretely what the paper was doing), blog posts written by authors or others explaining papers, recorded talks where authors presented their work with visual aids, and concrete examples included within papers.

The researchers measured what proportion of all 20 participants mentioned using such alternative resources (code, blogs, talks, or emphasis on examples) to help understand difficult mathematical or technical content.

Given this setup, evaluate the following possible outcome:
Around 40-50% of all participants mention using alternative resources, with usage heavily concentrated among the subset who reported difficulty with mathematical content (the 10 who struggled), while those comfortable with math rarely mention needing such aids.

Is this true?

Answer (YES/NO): NO